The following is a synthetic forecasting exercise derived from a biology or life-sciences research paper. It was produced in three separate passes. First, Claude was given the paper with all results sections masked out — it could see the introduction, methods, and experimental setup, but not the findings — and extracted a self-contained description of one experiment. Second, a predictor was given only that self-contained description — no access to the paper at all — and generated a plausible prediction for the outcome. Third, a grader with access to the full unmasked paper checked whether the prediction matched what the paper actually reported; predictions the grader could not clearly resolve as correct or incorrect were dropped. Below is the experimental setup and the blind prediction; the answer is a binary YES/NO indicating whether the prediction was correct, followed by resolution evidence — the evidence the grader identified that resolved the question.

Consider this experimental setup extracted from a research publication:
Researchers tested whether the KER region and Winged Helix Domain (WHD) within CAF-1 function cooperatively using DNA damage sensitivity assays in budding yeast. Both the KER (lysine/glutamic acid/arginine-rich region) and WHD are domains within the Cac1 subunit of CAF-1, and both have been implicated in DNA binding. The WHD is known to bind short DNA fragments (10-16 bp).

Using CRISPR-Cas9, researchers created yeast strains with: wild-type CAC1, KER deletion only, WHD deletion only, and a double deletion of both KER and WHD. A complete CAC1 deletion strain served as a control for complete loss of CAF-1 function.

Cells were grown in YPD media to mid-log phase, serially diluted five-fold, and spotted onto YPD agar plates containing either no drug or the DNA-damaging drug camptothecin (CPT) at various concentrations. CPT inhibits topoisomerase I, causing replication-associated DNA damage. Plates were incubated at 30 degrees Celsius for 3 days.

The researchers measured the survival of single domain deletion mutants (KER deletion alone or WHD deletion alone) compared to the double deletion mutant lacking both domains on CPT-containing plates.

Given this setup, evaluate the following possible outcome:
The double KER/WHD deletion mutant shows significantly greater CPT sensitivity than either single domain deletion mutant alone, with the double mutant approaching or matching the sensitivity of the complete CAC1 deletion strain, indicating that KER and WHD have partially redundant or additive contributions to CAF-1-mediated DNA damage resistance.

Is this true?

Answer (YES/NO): YES